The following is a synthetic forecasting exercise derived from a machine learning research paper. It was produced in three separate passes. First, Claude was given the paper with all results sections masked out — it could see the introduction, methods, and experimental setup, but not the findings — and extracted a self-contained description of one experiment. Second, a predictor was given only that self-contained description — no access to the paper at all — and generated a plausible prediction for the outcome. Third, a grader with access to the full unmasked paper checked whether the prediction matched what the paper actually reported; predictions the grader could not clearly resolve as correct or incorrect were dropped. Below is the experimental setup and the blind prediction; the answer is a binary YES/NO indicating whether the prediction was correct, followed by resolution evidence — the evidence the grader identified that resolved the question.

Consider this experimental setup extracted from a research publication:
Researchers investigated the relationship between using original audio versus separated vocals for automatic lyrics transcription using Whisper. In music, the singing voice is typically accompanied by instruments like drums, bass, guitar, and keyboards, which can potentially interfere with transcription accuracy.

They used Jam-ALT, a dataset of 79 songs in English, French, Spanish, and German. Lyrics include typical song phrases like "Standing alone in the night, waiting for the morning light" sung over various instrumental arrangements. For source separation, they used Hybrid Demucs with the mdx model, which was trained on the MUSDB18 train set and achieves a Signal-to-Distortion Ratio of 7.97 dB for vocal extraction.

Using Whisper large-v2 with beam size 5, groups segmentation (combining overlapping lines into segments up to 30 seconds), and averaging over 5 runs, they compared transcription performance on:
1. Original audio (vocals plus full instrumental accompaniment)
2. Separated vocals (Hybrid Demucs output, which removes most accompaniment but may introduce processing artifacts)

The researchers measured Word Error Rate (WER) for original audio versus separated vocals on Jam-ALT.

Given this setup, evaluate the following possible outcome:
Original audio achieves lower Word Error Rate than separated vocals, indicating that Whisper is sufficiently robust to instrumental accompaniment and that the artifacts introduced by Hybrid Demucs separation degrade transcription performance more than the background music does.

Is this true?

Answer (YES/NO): NO